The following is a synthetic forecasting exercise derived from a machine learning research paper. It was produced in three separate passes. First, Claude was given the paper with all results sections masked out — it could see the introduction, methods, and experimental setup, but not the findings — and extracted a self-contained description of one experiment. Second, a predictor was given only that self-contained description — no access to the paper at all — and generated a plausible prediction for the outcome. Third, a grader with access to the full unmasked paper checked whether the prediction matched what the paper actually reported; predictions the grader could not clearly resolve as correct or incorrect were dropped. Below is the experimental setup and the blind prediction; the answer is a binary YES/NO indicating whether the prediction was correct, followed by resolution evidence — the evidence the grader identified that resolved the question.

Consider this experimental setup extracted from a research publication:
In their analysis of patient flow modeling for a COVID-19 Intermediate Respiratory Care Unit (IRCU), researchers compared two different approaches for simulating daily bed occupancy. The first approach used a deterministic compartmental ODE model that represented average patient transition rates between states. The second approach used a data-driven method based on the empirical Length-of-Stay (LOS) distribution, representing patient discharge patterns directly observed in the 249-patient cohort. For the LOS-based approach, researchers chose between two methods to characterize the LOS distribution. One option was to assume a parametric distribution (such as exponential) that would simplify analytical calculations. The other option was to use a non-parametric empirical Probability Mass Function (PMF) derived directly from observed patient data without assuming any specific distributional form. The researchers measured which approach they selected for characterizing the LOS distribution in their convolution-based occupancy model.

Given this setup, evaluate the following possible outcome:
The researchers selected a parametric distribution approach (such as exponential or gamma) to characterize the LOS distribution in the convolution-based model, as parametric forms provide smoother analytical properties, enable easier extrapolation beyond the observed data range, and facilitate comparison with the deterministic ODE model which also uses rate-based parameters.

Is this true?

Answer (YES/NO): NO